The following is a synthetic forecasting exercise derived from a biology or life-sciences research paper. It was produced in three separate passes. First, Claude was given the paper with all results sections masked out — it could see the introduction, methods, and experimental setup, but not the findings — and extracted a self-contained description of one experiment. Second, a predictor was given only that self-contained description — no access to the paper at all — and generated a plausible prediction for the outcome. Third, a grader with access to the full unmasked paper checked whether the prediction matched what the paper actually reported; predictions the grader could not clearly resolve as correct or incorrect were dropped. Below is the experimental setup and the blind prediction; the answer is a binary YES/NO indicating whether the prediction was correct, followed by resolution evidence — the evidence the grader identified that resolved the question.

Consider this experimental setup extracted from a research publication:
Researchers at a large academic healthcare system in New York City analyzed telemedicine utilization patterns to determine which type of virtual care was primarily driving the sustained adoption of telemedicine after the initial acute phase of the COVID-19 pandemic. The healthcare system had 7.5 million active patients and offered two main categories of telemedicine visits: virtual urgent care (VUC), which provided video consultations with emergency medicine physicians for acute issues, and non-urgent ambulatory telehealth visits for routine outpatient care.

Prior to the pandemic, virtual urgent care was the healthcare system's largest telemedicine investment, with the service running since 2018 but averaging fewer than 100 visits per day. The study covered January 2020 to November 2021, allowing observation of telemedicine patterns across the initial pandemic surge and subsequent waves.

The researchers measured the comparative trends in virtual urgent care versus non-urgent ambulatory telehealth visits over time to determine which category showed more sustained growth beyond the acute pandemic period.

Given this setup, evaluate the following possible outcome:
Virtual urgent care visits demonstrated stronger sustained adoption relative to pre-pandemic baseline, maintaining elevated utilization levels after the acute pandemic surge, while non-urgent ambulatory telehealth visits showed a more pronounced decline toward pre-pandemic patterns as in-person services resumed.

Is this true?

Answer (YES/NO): NO